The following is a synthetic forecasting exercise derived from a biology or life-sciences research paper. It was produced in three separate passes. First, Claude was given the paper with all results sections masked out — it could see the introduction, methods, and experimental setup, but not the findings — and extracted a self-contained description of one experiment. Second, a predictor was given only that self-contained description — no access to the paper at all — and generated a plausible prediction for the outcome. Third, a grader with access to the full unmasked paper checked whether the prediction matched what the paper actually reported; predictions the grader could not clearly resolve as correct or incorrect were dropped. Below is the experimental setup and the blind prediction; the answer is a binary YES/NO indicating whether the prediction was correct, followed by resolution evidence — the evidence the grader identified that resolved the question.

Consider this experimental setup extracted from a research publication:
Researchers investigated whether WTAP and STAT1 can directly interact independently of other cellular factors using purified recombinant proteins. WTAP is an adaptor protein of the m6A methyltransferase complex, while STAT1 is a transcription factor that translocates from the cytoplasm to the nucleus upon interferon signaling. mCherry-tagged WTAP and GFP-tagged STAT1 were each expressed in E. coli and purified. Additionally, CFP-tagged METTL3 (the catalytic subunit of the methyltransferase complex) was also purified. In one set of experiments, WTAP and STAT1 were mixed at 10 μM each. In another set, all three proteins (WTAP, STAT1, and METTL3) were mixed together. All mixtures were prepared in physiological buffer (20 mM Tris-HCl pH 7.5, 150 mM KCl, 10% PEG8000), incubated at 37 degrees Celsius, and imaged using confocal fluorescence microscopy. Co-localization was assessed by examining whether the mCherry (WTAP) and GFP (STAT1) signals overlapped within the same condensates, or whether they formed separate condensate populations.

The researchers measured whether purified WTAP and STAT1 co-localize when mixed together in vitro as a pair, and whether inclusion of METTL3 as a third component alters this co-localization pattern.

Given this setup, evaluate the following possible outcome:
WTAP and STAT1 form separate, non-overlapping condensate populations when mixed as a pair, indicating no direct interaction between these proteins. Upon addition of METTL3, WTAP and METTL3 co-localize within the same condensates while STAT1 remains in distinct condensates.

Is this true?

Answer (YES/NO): NO